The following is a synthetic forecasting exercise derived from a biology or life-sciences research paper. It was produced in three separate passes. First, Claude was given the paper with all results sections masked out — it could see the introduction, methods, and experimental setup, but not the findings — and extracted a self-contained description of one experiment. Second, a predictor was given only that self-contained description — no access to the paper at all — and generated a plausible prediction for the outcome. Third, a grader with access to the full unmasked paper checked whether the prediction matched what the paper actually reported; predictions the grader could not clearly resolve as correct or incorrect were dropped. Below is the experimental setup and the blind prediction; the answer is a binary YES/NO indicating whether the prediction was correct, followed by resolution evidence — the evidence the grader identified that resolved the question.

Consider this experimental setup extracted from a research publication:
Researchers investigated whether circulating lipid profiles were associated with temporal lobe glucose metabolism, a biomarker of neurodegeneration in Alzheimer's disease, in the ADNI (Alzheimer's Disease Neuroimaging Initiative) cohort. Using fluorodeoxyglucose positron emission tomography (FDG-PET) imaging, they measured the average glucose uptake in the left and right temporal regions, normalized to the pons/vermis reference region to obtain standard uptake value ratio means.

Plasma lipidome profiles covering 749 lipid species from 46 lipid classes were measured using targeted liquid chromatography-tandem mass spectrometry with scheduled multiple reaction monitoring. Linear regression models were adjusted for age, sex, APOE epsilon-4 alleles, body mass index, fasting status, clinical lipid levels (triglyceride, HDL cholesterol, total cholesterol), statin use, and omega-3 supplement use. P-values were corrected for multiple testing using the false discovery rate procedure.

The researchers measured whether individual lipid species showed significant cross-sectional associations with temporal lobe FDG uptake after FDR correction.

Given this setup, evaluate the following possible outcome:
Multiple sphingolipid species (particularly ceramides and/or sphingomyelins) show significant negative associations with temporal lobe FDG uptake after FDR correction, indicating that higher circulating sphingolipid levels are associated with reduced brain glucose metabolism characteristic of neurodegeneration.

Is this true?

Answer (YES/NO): NO